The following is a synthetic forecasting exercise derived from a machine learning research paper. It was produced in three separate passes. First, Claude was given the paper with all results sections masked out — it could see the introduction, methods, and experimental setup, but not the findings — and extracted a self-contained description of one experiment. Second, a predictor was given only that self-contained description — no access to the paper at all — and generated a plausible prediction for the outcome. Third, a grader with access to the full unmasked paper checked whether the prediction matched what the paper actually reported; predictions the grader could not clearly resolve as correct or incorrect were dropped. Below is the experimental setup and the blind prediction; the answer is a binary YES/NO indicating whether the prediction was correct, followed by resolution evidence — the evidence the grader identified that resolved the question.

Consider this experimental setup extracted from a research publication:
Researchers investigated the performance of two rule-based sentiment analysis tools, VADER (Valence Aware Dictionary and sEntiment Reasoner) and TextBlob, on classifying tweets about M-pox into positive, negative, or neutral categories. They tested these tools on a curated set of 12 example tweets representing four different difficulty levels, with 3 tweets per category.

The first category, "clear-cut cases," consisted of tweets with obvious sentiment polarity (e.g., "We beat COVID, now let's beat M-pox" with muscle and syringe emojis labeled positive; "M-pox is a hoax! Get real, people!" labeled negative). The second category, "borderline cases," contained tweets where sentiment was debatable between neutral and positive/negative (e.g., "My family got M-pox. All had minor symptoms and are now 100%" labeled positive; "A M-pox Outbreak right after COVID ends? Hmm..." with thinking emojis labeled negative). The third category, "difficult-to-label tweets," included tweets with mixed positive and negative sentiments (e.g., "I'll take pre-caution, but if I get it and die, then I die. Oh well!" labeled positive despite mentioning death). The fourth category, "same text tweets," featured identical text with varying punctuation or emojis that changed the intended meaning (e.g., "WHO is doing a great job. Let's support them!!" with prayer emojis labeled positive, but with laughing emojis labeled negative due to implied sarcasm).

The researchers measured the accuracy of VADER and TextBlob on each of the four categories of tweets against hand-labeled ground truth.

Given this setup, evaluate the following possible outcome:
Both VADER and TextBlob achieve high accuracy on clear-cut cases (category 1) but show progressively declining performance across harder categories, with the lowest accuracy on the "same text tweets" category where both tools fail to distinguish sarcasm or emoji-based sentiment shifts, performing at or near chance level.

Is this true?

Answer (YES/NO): NO